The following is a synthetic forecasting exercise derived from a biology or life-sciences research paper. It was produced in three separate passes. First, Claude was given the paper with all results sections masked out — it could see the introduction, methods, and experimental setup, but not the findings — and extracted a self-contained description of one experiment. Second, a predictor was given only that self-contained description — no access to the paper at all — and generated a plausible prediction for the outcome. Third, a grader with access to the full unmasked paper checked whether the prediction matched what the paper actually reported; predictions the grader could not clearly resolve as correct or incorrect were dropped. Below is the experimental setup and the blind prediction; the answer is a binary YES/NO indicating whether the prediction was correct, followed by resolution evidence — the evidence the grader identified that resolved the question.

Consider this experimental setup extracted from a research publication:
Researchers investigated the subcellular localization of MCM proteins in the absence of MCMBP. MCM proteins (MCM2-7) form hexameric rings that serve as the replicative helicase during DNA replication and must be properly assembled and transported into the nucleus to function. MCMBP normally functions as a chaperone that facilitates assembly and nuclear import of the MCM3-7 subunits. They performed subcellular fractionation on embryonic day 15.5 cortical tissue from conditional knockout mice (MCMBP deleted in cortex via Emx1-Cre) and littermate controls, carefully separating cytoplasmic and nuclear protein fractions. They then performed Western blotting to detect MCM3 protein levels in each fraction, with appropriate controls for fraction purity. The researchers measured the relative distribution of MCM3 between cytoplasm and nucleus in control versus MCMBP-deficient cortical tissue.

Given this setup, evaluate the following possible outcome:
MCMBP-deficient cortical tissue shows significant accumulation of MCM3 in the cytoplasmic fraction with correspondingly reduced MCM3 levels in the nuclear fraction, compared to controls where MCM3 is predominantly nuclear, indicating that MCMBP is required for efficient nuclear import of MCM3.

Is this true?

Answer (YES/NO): NO